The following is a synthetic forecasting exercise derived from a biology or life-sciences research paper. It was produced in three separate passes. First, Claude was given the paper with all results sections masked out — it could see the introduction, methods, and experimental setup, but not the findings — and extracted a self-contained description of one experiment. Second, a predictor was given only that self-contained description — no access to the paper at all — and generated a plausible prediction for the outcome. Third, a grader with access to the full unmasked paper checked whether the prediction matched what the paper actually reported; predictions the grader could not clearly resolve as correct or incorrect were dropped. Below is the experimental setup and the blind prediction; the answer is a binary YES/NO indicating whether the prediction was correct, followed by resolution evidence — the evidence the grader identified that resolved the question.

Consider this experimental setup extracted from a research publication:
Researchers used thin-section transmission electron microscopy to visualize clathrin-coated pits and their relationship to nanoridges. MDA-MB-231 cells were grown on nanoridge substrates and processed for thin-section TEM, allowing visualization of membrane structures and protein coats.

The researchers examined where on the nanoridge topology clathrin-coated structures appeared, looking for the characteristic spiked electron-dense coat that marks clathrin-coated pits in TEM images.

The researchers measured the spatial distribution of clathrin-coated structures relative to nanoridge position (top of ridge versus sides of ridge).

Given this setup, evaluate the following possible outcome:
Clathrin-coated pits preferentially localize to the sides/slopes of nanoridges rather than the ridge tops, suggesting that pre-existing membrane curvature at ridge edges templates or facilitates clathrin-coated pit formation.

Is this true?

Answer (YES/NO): NO